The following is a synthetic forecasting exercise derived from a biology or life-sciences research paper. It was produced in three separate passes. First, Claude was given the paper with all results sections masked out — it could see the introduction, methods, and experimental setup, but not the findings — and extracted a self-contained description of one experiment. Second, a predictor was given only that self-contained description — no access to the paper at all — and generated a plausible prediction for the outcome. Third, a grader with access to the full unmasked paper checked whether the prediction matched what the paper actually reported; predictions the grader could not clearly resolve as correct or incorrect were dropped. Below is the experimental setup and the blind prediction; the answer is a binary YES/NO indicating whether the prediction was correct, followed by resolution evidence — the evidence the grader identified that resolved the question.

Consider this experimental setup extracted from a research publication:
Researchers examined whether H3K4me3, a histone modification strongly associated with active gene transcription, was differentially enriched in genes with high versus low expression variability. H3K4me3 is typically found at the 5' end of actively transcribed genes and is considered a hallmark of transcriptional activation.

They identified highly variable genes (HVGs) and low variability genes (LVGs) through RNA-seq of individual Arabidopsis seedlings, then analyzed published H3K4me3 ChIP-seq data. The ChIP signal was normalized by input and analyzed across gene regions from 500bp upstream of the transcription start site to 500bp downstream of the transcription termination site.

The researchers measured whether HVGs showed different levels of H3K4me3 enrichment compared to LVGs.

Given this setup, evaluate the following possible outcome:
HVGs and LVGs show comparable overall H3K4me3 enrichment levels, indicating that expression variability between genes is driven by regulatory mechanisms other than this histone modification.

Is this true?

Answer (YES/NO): NO